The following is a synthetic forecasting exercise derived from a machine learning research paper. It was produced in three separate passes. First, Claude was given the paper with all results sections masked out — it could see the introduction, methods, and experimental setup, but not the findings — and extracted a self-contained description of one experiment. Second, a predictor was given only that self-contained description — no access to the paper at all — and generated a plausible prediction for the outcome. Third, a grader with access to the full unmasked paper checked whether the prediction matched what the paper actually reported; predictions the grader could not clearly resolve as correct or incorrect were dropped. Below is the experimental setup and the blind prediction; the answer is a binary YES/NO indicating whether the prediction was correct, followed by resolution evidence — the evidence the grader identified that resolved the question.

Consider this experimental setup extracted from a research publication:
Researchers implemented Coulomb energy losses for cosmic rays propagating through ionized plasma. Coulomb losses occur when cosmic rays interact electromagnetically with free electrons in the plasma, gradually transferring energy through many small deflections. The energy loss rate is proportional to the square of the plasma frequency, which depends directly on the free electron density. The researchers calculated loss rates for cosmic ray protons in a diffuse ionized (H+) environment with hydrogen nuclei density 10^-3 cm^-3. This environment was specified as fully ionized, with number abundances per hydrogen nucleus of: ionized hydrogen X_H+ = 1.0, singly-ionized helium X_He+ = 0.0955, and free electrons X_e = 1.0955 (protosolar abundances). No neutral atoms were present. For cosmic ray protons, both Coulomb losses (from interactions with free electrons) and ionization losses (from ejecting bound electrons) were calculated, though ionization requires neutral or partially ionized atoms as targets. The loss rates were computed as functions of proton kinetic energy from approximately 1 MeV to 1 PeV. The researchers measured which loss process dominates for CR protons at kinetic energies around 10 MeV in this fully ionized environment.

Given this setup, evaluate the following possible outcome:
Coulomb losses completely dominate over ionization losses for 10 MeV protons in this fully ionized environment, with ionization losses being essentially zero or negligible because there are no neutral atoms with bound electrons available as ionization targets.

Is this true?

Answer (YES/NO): YES